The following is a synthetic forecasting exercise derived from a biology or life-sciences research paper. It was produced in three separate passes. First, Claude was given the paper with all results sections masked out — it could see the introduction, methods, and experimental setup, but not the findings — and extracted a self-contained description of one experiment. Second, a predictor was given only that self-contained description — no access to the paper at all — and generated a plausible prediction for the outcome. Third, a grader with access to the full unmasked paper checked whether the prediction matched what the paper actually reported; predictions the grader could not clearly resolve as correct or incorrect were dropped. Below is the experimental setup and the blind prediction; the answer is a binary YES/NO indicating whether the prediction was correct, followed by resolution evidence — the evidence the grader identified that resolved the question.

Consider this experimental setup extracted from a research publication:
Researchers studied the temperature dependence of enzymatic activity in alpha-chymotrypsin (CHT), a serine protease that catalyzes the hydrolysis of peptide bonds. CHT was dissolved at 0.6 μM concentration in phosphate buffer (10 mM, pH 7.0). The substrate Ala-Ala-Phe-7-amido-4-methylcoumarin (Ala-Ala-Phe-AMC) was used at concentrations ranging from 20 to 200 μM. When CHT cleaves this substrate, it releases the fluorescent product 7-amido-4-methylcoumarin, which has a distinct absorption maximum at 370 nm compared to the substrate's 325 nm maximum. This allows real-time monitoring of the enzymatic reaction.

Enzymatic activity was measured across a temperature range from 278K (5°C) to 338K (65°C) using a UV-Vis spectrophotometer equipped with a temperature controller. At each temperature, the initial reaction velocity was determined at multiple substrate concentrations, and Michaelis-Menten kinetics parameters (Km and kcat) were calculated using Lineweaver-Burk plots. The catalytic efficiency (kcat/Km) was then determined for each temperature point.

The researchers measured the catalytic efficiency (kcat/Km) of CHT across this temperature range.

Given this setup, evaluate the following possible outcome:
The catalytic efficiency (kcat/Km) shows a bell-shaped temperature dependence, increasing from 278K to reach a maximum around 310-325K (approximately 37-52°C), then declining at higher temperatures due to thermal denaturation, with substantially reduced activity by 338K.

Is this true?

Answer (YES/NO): NO